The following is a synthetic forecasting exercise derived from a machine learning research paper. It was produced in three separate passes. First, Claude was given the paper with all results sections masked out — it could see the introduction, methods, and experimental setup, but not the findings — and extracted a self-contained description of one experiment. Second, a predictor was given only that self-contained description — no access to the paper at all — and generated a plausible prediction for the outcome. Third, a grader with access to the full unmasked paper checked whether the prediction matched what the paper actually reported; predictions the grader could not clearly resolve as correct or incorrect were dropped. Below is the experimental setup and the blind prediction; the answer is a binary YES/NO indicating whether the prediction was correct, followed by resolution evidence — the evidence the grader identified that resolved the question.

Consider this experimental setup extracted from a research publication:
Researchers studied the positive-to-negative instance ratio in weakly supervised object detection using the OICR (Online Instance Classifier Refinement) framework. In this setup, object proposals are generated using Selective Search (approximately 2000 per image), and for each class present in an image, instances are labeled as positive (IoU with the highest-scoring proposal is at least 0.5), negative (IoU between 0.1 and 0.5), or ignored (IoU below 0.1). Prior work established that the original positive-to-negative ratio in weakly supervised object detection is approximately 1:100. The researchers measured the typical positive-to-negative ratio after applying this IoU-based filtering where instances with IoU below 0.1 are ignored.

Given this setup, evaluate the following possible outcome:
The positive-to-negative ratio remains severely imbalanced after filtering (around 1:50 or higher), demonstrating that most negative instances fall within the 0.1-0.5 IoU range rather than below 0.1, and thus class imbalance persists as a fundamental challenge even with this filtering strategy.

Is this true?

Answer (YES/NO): NO